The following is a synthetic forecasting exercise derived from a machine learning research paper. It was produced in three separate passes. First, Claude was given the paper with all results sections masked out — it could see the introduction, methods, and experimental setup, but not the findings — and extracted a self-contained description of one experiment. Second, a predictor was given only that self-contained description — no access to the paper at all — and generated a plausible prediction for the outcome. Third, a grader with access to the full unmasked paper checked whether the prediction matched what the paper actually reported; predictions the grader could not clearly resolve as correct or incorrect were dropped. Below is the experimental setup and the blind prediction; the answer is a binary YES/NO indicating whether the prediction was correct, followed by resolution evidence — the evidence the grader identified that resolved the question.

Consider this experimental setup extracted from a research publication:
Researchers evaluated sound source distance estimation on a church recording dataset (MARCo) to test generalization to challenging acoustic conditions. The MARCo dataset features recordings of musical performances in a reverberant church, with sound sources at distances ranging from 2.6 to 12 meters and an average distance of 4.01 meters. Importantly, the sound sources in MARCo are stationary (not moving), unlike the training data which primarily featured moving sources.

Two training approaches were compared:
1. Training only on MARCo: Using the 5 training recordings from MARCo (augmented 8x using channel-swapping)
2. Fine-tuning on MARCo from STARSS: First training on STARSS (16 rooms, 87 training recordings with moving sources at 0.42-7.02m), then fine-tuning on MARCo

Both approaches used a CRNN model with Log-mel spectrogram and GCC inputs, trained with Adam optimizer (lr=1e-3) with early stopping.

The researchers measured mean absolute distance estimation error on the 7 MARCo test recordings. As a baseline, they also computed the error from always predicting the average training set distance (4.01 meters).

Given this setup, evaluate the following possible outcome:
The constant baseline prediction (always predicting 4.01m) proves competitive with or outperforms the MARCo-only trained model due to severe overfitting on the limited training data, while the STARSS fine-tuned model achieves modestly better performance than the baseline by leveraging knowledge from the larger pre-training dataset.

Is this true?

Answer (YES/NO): NO